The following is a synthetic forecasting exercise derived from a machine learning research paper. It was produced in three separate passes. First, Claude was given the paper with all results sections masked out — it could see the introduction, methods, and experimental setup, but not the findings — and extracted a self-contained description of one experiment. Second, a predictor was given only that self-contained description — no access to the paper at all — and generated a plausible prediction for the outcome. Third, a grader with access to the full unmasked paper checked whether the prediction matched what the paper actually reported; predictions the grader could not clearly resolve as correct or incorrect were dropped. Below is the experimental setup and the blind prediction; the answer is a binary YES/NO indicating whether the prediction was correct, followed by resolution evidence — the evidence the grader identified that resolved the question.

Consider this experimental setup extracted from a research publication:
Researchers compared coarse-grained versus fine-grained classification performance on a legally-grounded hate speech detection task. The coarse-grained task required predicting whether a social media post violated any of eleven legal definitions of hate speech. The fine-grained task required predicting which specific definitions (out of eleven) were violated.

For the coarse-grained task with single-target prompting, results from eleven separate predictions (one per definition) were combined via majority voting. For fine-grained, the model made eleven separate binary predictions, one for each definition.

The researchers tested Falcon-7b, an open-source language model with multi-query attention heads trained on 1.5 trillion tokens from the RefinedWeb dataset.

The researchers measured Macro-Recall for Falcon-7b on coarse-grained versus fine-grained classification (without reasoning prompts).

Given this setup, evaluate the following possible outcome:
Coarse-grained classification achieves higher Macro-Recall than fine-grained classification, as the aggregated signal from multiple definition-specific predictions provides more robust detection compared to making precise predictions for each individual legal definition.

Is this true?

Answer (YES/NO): NO